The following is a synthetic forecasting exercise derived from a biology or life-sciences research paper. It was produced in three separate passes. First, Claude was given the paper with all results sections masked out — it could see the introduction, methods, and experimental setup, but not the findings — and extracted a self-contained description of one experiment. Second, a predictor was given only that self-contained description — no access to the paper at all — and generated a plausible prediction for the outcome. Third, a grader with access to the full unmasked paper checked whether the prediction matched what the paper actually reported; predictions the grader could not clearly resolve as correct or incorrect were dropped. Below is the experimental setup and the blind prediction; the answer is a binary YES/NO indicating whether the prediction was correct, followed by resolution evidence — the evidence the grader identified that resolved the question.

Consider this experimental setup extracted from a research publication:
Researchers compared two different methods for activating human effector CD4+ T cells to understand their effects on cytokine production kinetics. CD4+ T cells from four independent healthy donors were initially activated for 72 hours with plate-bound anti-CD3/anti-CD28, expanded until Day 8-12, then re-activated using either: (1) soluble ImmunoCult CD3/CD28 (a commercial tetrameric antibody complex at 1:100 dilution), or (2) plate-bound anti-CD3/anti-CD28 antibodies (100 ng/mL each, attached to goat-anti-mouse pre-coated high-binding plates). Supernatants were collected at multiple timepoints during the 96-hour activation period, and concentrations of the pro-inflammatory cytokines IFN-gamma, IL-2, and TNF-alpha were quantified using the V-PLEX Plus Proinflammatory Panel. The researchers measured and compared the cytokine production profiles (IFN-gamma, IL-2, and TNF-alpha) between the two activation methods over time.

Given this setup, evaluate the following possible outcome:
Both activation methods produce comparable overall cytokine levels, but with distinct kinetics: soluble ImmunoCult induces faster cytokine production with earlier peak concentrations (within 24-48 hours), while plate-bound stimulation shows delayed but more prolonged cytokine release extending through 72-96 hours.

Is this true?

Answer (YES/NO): NO